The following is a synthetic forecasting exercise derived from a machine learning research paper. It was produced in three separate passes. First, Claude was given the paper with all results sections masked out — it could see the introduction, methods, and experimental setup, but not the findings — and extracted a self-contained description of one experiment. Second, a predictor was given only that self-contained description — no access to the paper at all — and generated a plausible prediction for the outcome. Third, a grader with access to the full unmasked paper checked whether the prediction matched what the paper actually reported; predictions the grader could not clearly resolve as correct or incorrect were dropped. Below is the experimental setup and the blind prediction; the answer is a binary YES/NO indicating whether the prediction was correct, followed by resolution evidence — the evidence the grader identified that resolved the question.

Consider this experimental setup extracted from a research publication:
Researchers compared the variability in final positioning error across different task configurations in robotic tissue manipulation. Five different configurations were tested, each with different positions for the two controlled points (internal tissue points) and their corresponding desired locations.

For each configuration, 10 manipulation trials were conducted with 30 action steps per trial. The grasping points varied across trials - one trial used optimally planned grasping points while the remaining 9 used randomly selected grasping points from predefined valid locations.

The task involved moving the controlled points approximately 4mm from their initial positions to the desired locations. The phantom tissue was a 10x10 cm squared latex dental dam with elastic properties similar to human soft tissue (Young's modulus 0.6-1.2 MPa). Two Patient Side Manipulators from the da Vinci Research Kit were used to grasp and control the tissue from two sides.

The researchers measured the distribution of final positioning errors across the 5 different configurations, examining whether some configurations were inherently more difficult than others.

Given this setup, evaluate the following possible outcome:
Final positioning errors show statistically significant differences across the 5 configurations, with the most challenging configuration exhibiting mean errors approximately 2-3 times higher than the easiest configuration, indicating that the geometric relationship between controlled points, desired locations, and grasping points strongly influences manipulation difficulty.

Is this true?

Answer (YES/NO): NO